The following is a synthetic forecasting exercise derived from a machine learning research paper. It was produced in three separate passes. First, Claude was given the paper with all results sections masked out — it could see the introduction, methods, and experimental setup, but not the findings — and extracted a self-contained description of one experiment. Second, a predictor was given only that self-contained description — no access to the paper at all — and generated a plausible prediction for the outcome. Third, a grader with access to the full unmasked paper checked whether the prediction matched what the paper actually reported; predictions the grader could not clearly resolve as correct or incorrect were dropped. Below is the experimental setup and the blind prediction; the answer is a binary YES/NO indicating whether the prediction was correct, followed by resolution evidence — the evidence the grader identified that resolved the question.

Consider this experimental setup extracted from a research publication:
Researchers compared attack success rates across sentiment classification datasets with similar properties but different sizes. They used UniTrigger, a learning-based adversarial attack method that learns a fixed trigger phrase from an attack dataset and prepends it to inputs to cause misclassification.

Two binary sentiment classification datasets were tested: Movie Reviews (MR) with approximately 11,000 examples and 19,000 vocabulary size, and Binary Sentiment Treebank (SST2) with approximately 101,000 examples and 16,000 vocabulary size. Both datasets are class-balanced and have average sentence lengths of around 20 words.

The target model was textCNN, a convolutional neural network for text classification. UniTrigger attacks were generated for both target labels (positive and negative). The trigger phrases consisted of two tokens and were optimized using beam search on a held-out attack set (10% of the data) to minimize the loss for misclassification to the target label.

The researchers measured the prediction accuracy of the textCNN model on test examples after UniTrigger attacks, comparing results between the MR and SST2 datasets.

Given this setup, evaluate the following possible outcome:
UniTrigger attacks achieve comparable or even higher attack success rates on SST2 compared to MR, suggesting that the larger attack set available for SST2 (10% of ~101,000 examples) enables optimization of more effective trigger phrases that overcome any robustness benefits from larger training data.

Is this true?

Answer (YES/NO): YES